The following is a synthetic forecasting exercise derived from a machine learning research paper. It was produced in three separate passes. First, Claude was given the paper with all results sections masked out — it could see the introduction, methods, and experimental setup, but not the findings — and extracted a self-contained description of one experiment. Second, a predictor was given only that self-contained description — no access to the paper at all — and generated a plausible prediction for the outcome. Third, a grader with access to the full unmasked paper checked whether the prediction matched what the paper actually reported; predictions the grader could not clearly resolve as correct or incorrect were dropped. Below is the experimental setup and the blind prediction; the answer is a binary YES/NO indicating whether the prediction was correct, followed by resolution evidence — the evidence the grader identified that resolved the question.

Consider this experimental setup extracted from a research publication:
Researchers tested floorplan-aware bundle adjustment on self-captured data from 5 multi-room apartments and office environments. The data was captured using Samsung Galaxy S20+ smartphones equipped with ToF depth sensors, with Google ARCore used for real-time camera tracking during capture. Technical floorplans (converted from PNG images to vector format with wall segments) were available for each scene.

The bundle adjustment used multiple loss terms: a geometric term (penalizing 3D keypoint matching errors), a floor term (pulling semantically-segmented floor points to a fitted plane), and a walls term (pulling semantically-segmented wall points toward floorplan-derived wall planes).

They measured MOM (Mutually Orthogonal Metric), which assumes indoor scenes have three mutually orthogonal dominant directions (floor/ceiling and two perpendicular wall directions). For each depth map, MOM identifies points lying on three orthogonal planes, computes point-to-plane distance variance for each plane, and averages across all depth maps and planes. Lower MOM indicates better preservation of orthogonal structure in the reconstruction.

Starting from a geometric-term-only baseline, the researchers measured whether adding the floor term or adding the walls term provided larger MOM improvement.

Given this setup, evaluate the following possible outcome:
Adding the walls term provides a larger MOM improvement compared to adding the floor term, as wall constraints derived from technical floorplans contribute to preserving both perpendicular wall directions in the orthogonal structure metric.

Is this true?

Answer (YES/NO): NO